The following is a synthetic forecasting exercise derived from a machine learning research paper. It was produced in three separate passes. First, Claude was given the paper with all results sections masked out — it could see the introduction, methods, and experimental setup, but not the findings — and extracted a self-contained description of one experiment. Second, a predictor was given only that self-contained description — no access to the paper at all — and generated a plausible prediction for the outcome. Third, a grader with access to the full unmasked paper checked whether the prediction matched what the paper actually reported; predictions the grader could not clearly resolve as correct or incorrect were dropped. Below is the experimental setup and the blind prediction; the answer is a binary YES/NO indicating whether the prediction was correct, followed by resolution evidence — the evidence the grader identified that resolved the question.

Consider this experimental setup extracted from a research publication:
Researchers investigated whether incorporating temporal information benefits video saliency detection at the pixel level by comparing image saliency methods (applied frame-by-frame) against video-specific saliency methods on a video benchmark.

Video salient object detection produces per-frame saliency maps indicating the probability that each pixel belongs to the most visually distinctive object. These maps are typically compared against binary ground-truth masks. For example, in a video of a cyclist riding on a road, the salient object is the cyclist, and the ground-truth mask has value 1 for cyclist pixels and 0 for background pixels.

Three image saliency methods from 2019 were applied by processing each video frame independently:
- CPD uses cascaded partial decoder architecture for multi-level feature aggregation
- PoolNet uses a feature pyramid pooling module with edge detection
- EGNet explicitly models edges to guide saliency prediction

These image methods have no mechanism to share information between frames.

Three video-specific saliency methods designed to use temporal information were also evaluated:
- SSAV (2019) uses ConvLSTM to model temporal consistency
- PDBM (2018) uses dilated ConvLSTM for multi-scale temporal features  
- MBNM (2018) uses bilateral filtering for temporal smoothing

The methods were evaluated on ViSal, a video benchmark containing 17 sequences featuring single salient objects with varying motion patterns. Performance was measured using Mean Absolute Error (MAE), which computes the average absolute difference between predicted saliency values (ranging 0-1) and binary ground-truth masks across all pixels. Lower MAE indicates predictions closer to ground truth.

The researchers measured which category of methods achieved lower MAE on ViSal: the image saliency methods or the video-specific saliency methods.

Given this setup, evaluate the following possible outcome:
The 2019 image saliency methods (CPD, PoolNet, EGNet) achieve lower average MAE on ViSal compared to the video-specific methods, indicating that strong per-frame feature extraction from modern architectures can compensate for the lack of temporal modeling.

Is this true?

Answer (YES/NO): YES